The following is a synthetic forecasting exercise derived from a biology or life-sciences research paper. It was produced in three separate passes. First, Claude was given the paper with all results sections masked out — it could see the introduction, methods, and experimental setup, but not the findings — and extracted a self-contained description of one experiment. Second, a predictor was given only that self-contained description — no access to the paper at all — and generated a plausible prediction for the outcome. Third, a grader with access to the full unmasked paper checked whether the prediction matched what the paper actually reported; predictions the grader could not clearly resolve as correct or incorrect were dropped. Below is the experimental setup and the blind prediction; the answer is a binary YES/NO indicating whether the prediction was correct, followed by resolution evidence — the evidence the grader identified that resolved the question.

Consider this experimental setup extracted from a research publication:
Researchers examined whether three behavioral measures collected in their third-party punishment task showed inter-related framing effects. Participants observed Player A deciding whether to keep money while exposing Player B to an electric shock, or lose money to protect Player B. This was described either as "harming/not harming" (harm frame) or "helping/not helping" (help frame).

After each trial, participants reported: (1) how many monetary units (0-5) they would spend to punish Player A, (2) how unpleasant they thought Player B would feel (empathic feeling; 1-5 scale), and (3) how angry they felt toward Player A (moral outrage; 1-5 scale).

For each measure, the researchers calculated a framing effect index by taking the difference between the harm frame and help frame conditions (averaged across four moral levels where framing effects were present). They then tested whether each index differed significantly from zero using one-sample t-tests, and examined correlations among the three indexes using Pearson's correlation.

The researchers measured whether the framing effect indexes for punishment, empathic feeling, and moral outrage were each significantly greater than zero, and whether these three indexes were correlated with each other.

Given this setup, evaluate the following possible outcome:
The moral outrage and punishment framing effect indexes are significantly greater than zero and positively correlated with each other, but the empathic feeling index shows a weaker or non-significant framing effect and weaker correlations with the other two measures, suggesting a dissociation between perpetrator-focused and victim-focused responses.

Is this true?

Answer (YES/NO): NO